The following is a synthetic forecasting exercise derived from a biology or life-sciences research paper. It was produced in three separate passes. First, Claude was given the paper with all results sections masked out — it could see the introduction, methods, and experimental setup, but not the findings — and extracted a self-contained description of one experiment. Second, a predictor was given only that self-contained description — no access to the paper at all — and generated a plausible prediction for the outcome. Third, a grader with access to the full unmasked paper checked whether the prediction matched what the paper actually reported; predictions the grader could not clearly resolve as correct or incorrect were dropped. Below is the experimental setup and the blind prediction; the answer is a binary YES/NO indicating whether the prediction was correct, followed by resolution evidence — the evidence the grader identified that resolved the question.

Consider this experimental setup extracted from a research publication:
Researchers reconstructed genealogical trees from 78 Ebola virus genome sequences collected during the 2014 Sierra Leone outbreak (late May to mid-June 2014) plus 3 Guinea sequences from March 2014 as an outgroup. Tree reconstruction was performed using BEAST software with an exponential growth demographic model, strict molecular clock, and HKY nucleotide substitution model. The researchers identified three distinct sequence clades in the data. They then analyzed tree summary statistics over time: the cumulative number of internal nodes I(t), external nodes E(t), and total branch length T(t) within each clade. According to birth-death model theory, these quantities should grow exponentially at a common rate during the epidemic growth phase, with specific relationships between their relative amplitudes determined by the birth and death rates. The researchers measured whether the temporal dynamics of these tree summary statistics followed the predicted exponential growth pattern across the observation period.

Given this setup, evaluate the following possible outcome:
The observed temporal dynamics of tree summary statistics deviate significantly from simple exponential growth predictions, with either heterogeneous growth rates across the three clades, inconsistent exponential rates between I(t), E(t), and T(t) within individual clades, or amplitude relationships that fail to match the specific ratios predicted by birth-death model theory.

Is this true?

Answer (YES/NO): NO